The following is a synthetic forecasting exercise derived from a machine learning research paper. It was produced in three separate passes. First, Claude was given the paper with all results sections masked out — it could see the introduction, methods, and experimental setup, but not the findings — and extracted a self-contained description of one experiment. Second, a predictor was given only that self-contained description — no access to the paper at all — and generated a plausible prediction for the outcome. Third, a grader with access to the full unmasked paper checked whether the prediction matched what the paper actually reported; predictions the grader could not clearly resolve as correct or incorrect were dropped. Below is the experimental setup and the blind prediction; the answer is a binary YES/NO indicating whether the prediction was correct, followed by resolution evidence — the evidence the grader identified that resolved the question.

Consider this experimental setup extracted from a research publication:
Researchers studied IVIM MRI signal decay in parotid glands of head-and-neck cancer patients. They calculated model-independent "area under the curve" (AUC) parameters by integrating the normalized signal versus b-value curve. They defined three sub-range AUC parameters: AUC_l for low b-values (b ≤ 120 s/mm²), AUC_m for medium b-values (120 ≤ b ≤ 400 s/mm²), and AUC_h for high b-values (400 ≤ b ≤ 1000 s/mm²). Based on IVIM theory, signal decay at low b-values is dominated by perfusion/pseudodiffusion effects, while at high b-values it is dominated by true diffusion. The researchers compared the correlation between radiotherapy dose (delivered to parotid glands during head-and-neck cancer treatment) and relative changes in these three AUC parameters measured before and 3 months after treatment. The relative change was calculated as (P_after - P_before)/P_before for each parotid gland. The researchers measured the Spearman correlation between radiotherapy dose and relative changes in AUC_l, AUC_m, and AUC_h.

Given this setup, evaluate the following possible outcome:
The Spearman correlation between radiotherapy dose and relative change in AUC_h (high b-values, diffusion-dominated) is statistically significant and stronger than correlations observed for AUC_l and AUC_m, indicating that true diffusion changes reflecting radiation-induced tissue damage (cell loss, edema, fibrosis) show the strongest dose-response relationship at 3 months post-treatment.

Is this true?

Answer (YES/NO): NO